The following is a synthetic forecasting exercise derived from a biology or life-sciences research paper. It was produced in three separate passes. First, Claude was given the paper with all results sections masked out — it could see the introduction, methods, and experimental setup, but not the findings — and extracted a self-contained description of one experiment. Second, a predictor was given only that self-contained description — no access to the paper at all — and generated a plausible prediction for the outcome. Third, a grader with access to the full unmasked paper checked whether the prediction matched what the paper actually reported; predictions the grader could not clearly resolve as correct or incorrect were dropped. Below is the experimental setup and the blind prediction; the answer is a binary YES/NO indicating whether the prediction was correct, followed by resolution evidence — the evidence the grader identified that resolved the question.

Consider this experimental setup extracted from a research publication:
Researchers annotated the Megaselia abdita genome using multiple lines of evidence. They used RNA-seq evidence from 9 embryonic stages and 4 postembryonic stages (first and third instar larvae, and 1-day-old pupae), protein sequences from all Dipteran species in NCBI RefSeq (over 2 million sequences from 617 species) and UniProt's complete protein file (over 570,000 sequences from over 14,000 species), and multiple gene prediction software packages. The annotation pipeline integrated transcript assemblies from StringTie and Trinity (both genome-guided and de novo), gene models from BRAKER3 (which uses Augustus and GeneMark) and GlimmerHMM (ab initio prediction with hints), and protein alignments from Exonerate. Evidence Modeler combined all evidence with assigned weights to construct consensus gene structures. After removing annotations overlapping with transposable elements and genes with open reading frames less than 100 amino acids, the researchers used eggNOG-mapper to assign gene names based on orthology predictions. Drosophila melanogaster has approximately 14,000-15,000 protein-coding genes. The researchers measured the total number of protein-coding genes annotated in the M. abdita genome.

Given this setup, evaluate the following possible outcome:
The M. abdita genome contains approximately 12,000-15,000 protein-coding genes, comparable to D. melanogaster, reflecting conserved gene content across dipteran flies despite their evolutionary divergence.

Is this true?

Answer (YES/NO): NO